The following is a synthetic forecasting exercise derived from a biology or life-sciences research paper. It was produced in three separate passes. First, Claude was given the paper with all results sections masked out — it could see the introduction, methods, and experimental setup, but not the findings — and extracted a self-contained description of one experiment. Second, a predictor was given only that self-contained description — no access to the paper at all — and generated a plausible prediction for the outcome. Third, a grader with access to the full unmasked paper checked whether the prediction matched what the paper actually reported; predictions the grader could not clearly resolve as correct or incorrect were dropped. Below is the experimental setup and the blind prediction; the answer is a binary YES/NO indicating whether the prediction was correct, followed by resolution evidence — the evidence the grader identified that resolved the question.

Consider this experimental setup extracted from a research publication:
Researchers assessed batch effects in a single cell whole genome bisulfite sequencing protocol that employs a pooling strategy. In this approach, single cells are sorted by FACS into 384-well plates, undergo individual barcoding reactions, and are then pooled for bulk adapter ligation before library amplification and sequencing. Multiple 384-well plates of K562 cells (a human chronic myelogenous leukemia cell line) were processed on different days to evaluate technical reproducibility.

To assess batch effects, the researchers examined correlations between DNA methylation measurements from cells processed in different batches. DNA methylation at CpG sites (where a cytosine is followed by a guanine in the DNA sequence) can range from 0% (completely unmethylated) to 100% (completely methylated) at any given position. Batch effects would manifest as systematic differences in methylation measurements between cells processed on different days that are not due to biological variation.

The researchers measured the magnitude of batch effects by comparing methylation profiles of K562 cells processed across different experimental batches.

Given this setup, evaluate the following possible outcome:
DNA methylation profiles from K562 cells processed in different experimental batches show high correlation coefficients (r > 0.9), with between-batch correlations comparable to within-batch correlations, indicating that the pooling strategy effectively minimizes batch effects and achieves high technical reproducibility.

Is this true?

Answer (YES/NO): YES